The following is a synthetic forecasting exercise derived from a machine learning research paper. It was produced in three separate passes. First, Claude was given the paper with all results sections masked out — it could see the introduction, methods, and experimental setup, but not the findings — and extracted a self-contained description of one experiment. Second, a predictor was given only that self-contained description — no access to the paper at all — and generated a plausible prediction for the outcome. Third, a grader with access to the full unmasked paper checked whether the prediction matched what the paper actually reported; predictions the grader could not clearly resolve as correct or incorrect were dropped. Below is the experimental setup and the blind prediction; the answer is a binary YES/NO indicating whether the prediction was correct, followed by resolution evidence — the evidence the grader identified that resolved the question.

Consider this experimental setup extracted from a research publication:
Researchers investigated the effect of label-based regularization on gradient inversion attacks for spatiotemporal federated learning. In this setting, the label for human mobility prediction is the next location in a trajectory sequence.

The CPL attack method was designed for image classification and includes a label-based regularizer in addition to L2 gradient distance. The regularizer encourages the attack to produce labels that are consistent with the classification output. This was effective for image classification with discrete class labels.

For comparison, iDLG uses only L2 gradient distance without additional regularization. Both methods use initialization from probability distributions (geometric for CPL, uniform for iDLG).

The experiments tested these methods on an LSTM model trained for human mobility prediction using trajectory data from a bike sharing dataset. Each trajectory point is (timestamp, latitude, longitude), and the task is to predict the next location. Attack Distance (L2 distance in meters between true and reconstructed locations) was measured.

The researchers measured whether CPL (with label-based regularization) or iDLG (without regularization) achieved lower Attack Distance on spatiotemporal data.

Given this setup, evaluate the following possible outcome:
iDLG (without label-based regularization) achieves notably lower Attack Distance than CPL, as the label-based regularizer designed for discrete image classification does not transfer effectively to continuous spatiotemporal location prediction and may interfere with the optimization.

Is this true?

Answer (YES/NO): YES